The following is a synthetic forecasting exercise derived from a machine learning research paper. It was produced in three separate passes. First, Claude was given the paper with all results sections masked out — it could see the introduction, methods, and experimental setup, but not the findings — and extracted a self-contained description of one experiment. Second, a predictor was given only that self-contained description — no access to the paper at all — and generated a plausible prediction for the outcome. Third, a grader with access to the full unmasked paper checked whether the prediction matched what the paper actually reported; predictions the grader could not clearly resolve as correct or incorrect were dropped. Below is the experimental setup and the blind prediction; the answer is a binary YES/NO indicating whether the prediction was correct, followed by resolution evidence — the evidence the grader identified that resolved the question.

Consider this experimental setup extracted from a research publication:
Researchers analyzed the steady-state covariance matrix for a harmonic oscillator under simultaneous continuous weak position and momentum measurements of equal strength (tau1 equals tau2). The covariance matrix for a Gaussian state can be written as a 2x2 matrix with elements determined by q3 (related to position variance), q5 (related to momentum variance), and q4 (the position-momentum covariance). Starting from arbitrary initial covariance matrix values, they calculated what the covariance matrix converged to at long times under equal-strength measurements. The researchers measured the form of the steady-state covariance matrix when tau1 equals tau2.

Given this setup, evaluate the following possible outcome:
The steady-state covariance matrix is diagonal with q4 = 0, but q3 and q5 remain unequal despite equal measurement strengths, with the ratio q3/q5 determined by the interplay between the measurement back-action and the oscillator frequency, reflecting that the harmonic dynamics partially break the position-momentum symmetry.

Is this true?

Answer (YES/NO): NO